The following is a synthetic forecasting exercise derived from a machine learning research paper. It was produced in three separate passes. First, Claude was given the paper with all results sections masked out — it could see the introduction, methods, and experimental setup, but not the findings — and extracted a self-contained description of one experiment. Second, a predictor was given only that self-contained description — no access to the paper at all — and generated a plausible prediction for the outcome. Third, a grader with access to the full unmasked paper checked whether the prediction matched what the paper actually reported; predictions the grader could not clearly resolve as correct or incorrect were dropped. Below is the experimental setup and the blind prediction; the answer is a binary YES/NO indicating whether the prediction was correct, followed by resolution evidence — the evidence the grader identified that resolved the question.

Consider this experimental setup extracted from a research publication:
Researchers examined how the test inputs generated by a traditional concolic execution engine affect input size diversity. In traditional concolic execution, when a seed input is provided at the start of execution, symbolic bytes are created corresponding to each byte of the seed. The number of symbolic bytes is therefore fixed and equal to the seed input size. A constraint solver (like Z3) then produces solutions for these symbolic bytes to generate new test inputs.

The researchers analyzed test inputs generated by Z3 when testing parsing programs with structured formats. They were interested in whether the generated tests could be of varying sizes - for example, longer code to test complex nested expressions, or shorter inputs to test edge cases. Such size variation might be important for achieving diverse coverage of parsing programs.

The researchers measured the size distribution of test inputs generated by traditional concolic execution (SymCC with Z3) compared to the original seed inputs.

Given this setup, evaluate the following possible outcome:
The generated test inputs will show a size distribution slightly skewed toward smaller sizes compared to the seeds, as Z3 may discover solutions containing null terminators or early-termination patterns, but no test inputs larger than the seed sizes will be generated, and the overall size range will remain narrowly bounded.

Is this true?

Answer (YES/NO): NO